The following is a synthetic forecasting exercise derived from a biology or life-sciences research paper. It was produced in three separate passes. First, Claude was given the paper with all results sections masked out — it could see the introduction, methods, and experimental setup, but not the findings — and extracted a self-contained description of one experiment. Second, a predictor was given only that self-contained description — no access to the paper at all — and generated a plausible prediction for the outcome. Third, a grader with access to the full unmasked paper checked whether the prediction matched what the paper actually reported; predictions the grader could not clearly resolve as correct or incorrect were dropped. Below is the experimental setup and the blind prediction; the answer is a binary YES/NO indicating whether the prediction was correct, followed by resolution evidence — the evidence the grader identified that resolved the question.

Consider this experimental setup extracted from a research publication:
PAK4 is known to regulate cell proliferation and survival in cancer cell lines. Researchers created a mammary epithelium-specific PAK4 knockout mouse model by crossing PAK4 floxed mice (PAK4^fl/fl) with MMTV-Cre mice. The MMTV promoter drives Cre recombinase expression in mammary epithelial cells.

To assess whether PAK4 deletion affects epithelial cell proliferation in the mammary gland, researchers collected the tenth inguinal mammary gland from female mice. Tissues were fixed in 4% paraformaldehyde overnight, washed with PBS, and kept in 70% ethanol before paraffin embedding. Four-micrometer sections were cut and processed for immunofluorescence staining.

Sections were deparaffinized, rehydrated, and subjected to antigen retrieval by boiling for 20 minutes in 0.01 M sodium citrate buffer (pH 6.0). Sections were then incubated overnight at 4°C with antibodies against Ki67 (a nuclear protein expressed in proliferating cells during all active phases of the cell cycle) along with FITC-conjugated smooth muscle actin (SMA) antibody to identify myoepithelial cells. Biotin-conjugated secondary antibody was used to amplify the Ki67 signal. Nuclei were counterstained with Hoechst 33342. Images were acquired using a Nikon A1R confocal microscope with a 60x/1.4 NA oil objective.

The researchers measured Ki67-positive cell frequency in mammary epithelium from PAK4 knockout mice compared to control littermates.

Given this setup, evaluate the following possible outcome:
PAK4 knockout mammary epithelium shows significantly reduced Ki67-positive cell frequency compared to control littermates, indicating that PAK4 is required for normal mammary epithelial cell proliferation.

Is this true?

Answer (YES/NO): NO